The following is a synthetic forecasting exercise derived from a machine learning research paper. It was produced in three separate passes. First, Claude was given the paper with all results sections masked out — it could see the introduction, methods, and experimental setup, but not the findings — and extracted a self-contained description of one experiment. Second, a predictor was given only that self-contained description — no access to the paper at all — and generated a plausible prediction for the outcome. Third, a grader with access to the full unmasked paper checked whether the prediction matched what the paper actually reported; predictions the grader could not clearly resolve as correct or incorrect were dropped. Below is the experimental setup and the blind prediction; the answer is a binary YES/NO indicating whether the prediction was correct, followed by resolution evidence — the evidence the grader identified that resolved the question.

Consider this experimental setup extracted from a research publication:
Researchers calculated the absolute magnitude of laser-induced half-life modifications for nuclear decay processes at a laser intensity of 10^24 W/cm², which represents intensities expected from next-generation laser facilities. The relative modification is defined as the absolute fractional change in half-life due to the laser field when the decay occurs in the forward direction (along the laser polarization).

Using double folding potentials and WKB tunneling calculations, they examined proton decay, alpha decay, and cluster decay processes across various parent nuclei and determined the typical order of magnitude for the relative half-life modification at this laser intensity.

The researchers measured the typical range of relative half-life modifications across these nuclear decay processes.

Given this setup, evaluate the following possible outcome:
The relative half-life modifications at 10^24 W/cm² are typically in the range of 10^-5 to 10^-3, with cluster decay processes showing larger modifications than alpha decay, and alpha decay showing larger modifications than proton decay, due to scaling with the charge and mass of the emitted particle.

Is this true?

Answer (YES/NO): NO